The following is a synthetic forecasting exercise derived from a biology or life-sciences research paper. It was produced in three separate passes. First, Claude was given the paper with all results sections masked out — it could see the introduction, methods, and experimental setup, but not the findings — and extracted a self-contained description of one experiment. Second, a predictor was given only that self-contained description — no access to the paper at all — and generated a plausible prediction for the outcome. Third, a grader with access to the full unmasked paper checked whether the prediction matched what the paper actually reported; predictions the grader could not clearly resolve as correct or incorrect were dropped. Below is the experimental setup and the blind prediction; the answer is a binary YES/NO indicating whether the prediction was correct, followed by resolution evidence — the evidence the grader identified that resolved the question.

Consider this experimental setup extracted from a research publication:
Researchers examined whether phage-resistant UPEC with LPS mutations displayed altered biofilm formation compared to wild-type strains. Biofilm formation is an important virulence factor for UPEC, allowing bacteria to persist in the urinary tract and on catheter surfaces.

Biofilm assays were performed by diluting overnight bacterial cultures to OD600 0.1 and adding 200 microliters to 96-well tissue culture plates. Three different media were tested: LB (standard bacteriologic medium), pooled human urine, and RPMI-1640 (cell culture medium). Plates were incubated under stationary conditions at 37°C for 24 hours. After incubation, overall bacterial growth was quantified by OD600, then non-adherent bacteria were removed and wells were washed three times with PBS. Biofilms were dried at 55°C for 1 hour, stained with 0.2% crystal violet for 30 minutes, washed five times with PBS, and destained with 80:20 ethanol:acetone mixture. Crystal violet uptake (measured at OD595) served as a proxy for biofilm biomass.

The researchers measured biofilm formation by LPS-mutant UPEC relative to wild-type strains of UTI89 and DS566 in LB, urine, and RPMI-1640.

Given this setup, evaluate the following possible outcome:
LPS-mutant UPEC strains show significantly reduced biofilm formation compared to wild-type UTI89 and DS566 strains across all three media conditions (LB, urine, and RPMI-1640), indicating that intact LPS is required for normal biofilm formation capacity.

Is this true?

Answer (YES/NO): NO